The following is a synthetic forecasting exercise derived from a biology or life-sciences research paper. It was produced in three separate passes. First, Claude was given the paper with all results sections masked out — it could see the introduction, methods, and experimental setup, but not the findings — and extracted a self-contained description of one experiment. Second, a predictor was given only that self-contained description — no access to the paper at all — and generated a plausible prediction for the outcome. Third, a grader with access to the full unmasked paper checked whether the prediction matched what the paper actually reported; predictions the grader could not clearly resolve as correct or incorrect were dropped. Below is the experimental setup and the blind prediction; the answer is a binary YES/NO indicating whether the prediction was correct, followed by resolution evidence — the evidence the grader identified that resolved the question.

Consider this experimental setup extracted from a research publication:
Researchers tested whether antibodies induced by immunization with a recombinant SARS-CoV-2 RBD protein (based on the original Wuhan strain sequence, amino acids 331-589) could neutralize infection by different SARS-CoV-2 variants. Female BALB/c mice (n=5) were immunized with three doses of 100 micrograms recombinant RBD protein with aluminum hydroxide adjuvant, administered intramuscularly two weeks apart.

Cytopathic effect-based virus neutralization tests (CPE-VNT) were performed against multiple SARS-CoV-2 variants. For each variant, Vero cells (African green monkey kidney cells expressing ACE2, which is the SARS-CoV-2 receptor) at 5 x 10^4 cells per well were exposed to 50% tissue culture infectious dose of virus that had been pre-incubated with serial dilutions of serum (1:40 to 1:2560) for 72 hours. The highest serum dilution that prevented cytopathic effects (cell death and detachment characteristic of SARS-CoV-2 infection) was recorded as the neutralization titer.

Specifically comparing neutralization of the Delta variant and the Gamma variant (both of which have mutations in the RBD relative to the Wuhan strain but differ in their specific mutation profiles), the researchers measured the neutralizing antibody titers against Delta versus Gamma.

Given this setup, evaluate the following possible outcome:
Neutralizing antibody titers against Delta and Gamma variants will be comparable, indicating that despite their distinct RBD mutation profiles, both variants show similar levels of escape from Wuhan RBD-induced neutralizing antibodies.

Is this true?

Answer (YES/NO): YES